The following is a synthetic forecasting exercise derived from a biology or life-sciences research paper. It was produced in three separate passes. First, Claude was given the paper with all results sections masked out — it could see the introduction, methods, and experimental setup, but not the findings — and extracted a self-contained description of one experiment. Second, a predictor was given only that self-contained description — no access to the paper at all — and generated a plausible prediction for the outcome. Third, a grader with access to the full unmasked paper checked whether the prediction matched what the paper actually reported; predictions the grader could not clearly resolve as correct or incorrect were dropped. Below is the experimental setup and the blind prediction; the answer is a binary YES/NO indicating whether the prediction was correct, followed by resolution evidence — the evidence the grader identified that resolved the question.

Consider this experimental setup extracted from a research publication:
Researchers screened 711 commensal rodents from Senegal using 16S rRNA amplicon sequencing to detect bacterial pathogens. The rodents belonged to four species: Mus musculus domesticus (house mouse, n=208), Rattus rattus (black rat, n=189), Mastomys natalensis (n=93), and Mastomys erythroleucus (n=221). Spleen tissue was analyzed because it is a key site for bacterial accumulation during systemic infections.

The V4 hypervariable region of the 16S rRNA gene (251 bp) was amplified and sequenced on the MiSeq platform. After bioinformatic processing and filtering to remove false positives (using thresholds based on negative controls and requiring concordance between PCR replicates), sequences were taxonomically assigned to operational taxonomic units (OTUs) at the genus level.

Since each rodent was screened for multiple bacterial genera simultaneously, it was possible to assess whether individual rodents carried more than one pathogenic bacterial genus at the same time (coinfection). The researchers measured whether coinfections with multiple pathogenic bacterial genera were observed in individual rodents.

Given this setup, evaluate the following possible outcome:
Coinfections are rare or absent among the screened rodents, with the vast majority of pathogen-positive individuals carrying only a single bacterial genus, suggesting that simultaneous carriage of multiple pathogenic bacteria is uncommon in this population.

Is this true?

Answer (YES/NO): NO